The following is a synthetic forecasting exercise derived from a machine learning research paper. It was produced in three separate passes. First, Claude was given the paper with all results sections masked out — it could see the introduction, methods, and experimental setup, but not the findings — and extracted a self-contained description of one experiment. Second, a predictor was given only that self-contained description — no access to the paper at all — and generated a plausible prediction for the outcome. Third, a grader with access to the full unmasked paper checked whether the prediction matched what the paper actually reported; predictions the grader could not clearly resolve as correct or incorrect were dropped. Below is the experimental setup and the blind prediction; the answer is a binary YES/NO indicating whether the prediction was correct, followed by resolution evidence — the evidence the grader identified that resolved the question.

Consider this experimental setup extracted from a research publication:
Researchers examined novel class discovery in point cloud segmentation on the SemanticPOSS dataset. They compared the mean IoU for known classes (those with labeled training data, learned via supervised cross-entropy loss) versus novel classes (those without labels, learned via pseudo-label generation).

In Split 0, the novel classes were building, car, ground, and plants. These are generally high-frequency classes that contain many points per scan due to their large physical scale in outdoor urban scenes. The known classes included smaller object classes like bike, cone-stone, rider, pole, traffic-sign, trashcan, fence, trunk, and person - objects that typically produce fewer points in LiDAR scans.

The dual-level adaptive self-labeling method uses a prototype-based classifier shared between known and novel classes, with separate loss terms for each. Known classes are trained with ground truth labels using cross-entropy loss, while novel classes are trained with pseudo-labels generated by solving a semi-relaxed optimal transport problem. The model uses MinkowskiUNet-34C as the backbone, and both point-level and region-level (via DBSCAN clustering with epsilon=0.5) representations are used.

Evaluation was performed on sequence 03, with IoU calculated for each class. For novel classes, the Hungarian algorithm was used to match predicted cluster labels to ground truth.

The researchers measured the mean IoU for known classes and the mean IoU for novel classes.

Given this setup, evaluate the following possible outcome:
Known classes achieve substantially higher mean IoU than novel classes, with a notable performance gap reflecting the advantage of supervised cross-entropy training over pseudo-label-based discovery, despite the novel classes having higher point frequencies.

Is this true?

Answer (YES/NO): NO